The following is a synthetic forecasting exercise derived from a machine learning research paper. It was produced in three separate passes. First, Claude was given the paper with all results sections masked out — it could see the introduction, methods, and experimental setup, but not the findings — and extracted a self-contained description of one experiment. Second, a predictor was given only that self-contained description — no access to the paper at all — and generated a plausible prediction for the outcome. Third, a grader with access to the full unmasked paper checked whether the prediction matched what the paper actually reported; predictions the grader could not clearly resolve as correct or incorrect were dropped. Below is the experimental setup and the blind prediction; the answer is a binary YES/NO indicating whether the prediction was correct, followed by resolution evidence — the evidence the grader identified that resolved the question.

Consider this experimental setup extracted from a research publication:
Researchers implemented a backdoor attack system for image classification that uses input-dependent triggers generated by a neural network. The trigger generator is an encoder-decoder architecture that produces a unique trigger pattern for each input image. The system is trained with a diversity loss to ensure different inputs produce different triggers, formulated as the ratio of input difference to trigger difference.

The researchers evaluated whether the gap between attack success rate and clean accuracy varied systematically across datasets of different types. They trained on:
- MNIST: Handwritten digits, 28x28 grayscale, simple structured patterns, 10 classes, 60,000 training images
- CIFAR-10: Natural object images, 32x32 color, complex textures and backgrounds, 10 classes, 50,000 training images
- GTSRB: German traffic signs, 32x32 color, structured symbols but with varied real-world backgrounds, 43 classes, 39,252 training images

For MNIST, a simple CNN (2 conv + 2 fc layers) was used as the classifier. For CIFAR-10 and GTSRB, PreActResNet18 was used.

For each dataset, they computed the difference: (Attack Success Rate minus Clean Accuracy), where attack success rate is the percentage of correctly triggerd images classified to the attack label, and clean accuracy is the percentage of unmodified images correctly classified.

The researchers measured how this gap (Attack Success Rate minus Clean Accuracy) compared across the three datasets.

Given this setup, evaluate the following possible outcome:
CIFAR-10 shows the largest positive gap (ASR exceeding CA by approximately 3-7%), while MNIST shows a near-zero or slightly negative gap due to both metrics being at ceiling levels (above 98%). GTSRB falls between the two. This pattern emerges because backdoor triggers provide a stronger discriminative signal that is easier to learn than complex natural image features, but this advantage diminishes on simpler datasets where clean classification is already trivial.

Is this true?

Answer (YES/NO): YES